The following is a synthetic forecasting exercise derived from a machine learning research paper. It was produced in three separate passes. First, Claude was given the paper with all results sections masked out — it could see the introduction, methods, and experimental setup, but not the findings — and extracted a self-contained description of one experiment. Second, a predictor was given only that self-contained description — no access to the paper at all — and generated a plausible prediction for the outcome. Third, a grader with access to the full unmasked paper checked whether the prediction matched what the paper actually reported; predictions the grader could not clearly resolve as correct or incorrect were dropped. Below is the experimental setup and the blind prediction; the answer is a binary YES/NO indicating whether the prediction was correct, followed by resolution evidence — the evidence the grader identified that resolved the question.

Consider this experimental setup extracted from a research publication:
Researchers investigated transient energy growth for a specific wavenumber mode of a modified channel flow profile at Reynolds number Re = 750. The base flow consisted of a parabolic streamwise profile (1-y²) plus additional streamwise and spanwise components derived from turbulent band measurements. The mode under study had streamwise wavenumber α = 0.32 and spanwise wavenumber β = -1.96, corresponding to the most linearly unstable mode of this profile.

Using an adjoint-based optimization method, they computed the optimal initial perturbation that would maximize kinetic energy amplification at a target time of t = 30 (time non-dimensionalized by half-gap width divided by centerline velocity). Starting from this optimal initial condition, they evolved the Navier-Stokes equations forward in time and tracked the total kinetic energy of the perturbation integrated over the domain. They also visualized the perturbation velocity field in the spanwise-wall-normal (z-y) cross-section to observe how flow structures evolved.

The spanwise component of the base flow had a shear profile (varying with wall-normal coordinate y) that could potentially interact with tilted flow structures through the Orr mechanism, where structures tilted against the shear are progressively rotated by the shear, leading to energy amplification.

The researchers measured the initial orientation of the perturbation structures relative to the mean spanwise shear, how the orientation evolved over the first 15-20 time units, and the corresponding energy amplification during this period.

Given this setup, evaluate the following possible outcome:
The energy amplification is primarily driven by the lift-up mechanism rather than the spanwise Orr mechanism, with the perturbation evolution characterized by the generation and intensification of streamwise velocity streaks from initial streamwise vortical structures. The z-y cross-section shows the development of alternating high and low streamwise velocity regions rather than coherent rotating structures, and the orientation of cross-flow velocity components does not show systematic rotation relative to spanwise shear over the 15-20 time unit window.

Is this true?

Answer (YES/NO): NO